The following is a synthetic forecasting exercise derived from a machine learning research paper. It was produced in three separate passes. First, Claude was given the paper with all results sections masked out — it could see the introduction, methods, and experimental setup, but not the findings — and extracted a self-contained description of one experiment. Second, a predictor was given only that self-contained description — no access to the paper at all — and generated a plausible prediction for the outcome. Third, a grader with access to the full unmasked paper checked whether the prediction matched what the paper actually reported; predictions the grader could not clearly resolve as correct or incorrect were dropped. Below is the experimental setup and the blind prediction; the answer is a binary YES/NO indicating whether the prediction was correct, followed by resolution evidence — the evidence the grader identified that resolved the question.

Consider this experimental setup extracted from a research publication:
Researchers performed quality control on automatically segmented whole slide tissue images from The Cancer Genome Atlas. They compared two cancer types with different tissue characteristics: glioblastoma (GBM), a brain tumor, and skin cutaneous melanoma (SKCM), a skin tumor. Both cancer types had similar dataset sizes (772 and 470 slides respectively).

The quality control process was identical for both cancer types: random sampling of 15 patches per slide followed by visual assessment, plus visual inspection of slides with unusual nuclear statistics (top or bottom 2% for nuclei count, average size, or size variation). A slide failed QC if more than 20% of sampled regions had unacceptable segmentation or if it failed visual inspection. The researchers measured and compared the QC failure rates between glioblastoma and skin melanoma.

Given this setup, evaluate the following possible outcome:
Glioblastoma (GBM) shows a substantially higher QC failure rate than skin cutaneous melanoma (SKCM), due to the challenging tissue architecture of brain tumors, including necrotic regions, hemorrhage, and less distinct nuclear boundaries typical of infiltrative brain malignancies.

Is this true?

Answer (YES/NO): NO